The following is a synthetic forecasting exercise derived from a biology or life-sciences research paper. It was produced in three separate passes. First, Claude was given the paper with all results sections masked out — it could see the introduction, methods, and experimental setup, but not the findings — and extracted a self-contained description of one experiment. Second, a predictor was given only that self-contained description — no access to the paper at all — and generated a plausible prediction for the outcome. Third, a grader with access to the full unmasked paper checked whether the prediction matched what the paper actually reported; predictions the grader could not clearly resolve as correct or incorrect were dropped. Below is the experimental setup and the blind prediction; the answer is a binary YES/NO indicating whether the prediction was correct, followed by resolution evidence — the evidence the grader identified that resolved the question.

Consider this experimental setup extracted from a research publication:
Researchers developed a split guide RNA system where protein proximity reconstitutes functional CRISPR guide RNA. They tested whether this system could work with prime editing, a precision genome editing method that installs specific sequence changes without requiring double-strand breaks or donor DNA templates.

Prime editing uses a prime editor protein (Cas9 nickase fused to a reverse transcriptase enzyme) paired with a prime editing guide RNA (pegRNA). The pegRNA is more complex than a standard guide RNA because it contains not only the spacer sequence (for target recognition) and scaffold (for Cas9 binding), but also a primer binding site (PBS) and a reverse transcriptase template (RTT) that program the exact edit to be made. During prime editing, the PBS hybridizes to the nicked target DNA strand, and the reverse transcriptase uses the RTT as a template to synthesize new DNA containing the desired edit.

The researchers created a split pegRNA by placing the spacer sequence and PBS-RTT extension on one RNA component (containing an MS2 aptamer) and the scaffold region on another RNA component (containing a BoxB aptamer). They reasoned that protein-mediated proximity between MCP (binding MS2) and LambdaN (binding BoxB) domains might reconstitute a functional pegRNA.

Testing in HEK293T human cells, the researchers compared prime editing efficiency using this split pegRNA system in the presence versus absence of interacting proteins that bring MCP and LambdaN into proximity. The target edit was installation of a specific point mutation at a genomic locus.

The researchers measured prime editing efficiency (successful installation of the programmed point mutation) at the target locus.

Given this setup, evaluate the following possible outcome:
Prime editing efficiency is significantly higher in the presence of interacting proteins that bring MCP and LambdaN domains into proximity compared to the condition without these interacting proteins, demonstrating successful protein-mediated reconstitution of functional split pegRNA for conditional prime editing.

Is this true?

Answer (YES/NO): YES